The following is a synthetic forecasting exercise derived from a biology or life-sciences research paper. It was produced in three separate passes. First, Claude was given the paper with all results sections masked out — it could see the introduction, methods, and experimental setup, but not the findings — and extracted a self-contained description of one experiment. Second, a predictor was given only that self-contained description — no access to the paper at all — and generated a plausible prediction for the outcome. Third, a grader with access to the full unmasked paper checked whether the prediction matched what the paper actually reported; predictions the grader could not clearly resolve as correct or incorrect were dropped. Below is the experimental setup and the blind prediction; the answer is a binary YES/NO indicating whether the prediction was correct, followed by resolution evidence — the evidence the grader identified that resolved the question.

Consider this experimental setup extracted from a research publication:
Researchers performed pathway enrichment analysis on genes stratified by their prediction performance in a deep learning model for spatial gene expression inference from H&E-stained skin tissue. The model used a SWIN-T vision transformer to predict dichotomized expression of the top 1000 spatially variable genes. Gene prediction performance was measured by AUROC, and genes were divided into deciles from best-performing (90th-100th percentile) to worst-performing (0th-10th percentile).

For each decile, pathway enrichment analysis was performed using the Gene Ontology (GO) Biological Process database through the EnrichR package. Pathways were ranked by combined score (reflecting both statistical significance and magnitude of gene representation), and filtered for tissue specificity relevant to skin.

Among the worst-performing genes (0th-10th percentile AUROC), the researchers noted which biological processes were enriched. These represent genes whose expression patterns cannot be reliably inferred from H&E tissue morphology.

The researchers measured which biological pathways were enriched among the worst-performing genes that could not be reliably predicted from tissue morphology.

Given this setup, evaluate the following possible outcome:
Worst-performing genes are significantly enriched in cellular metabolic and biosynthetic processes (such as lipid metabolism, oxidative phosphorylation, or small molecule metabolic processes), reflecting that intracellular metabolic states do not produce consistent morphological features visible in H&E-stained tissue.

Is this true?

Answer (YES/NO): NO